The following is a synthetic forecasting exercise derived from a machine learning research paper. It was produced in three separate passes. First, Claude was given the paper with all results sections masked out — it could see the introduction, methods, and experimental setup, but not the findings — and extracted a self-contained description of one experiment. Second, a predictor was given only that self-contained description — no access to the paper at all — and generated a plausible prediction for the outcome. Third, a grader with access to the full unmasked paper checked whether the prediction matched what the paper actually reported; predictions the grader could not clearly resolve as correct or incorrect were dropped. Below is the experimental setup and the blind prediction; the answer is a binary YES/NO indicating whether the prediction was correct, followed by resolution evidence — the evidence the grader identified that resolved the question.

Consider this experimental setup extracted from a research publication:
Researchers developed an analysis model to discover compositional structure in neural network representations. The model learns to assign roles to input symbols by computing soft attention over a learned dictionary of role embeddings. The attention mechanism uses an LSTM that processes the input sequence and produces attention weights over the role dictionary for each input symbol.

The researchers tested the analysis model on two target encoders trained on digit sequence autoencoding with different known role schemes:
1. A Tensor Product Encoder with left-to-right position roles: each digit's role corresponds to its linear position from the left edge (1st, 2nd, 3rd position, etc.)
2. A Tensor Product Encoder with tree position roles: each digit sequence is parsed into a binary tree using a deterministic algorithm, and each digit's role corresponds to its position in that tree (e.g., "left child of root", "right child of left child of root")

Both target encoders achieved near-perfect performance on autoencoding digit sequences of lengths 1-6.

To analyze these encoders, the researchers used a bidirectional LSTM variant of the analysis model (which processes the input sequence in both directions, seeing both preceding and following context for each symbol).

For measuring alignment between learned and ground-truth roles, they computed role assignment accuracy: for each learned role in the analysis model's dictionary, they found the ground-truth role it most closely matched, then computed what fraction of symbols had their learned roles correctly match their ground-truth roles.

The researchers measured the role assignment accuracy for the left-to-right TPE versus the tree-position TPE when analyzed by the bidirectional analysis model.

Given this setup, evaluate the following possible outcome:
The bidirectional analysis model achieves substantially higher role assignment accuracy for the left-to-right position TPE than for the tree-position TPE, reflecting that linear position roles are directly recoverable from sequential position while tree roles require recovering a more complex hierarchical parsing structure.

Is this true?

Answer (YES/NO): YES